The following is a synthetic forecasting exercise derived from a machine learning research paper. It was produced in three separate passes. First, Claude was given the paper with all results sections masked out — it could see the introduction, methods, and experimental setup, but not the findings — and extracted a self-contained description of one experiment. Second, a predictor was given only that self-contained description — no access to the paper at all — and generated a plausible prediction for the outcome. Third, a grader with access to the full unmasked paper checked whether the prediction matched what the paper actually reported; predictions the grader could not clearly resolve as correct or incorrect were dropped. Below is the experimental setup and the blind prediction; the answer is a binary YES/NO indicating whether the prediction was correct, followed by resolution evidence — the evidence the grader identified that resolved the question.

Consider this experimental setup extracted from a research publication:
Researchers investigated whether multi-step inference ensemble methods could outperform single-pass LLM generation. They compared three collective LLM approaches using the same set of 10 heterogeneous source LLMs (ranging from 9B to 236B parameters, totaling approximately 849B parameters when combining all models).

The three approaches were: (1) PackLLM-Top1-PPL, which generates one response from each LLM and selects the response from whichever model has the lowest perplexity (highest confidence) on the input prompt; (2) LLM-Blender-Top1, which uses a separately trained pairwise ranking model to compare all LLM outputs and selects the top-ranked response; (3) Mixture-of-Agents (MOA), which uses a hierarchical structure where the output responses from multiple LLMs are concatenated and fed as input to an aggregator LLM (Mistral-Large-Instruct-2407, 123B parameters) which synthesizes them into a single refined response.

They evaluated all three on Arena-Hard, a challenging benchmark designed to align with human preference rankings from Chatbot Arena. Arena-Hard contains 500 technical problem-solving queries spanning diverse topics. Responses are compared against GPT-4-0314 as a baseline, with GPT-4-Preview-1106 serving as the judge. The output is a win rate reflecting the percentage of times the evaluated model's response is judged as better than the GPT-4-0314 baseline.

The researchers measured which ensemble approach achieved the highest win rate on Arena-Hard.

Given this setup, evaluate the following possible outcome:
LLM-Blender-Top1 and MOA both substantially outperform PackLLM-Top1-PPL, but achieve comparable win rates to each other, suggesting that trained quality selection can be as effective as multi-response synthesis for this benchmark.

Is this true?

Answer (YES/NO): NO